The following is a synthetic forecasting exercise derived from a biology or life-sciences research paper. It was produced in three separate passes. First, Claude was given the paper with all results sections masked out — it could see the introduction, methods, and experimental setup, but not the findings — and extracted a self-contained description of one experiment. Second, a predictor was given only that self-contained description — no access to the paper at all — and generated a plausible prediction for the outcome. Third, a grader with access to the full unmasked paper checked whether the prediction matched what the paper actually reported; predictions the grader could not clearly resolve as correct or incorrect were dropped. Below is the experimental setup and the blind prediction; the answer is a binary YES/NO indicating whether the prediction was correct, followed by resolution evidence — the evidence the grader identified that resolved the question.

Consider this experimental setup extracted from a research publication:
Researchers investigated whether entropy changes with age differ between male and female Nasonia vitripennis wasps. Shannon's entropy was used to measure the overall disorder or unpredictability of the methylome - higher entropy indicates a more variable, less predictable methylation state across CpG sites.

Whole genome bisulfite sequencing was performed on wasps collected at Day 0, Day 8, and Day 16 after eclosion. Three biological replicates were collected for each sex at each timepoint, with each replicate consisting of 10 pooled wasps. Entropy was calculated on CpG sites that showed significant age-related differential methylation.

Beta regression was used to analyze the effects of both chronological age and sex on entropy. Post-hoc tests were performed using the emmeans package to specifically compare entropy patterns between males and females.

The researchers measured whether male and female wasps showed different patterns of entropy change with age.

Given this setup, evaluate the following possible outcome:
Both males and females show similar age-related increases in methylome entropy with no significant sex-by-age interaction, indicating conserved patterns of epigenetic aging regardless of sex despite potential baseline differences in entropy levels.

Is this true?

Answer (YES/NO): NO